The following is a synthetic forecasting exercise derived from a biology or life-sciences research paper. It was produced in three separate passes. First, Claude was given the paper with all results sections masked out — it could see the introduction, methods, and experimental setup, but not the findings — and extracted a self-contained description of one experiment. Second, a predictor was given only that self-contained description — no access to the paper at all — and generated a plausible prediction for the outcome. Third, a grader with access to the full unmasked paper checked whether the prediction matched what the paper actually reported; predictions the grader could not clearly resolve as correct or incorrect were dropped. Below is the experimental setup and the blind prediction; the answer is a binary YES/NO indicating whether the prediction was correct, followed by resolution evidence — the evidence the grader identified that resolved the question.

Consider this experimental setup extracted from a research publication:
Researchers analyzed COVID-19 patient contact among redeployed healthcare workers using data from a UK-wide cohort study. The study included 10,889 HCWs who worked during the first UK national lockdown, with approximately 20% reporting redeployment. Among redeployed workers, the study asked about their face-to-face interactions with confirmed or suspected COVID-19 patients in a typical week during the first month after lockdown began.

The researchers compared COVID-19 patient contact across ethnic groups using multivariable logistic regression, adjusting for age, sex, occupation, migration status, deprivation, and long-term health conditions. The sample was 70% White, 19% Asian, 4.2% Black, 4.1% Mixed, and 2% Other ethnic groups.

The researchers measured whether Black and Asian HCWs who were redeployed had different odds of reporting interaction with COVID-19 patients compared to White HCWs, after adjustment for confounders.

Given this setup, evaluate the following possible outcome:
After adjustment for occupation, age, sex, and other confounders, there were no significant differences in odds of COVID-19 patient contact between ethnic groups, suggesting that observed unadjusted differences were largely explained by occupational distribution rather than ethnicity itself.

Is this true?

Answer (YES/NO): NO